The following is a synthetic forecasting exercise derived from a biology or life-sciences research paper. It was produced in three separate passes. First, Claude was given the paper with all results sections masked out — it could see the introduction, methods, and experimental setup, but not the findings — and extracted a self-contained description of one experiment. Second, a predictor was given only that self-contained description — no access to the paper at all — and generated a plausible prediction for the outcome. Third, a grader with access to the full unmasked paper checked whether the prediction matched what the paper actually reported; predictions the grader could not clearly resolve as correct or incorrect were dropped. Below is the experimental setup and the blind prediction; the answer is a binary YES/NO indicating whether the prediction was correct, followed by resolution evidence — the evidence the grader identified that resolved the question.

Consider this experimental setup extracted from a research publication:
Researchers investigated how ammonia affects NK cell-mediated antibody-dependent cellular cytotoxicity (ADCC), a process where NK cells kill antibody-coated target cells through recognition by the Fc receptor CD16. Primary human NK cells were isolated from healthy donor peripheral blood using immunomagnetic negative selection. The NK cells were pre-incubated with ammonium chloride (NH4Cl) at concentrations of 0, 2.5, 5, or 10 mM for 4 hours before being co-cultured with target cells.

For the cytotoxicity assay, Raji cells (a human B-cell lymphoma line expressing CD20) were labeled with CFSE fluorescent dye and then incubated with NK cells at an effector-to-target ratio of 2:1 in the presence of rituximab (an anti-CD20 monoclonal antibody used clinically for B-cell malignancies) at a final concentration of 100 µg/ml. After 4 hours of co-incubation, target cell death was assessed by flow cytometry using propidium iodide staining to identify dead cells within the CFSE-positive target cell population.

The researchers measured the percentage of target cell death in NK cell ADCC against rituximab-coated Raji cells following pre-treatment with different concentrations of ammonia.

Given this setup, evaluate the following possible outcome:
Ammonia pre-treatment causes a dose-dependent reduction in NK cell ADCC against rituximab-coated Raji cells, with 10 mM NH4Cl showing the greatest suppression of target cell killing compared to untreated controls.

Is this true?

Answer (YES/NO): YES